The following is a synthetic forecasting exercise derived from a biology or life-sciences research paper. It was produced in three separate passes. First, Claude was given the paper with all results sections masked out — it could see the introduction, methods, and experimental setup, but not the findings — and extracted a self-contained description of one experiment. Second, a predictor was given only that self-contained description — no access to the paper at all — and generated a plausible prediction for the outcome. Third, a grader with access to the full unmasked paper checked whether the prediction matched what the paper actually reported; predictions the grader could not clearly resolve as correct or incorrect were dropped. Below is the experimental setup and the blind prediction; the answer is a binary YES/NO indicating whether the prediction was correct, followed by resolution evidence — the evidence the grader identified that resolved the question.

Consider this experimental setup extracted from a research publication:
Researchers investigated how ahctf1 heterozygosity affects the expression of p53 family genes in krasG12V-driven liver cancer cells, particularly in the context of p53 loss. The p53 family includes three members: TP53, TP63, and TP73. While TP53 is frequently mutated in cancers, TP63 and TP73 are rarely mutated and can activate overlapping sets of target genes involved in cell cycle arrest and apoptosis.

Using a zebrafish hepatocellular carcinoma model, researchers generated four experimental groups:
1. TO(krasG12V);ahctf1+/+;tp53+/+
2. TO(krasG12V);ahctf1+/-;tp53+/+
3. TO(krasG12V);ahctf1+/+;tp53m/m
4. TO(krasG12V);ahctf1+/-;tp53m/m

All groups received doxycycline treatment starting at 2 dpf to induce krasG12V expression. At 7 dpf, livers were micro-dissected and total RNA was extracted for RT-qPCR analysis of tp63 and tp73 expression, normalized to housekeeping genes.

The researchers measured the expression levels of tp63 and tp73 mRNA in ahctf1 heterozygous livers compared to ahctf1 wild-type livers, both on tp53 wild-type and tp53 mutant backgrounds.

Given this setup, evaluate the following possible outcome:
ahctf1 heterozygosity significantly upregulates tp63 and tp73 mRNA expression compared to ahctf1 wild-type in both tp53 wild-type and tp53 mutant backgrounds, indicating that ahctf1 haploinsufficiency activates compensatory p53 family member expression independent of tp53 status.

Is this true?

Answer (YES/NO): YES